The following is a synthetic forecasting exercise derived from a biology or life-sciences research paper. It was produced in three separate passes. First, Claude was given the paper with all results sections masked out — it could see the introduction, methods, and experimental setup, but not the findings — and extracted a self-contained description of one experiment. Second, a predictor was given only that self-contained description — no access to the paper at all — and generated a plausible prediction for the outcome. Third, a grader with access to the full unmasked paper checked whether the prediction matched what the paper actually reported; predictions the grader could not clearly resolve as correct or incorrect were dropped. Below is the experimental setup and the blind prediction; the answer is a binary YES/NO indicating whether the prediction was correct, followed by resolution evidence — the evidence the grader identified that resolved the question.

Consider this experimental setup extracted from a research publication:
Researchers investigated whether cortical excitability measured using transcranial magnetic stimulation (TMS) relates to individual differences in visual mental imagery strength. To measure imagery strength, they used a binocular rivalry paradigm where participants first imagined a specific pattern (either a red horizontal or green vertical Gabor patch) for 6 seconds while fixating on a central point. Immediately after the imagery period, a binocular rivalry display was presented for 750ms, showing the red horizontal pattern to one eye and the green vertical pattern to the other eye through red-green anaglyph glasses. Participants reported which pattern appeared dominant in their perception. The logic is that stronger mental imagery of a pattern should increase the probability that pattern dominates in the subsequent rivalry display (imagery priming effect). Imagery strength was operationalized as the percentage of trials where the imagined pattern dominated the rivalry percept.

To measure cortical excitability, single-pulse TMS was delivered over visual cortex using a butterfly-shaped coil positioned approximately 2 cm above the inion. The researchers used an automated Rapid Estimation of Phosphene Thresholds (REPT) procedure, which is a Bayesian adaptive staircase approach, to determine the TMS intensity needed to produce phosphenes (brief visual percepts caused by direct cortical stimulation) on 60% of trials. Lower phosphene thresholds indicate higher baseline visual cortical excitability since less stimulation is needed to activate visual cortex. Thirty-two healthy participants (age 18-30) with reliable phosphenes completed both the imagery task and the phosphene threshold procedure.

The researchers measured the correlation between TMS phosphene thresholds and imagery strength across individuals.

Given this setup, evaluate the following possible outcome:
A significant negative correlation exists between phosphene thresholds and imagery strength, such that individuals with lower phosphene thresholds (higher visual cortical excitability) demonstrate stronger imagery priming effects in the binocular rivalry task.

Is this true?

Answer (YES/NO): NO